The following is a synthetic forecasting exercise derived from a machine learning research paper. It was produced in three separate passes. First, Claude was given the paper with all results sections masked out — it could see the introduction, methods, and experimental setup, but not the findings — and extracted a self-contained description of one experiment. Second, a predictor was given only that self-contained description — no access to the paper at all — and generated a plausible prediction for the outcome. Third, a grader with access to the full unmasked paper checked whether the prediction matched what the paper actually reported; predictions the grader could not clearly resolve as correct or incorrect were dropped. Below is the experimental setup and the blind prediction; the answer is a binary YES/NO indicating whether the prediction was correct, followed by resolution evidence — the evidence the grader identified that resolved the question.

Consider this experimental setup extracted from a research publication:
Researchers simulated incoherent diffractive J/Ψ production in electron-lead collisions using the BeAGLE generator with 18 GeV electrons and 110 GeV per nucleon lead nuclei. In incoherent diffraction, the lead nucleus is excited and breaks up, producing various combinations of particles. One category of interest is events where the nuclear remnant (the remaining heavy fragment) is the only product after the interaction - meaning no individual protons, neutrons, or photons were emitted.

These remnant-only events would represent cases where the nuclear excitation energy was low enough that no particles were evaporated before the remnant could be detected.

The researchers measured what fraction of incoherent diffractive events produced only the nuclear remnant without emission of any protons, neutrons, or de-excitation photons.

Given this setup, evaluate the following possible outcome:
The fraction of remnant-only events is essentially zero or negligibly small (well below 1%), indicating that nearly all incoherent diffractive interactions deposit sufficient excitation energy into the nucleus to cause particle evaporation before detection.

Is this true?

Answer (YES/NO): YES